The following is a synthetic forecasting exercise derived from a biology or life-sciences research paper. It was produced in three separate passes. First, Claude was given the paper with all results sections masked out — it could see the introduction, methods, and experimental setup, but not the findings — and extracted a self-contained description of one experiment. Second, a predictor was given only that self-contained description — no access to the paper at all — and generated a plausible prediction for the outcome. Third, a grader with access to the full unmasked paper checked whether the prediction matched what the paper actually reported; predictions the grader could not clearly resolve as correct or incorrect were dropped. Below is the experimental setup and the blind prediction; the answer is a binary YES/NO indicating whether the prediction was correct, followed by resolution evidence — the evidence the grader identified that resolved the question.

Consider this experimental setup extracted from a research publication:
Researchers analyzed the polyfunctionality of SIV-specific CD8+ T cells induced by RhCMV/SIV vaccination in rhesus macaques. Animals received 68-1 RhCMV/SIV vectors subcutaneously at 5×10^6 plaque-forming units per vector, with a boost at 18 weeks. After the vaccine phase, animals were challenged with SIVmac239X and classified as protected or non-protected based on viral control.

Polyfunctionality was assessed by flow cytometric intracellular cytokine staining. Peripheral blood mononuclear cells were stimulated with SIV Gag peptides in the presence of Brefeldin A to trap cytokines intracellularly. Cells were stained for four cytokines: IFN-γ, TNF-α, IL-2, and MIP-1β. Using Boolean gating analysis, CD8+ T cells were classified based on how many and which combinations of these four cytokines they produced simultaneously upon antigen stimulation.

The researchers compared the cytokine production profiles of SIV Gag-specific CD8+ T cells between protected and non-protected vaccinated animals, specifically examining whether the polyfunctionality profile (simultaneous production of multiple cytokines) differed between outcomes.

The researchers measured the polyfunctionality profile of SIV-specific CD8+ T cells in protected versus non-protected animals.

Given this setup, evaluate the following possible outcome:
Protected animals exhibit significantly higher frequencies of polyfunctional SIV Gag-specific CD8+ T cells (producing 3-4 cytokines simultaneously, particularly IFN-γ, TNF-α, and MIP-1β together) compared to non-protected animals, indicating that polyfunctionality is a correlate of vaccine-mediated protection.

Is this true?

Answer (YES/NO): NO